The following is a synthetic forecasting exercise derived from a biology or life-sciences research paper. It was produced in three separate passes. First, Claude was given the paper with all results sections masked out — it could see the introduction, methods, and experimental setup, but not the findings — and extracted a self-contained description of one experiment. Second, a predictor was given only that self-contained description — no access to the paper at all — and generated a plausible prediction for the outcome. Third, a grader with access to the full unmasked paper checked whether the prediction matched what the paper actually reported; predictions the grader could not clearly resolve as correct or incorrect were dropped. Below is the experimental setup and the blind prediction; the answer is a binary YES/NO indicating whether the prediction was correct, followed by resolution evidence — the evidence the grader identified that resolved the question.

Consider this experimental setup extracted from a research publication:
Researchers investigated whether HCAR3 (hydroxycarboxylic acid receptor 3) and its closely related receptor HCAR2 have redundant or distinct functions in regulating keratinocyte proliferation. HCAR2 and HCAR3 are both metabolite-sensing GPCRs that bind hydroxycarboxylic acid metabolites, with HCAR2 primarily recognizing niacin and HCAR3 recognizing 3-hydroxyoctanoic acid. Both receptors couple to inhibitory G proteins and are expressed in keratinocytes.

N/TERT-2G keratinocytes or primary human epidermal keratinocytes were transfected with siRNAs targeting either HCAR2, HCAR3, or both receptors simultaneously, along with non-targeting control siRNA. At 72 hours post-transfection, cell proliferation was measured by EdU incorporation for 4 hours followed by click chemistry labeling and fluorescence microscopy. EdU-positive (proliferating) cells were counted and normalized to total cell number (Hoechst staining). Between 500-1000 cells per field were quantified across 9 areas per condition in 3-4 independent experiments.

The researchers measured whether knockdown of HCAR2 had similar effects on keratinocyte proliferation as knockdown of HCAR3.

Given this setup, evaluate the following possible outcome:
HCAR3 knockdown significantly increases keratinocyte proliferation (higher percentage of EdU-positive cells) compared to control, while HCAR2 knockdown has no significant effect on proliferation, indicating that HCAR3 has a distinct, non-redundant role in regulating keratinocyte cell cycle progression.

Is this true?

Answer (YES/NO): NO